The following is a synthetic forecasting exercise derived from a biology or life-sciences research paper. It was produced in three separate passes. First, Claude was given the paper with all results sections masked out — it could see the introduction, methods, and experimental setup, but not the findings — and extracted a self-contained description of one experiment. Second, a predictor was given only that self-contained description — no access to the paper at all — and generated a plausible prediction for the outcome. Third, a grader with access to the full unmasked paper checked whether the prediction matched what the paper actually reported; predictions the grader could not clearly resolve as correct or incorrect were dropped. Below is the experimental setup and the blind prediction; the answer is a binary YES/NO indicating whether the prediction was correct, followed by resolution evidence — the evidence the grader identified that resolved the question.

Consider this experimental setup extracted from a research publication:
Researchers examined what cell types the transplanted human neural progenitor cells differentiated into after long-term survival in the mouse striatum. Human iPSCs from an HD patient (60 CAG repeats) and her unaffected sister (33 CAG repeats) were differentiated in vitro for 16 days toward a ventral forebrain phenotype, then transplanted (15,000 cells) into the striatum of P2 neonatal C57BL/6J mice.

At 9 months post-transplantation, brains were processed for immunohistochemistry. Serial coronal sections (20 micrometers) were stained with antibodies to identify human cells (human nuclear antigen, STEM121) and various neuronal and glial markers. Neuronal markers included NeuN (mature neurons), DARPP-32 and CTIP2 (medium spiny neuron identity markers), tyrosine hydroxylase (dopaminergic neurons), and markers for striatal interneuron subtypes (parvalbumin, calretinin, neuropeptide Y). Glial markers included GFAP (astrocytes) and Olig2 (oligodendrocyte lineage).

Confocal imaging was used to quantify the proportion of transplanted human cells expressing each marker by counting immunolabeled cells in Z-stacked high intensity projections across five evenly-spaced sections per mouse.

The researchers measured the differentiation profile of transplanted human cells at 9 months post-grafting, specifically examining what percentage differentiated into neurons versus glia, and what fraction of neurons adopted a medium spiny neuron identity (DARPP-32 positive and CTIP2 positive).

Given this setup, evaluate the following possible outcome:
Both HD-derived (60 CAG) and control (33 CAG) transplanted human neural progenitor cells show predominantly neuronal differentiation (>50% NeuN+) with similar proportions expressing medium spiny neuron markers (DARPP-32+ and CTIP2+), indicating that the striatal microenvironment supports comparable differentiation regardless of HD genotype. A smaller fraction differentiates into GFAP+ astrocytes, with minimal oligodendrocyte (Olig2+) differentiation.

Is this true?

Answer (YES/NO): NO